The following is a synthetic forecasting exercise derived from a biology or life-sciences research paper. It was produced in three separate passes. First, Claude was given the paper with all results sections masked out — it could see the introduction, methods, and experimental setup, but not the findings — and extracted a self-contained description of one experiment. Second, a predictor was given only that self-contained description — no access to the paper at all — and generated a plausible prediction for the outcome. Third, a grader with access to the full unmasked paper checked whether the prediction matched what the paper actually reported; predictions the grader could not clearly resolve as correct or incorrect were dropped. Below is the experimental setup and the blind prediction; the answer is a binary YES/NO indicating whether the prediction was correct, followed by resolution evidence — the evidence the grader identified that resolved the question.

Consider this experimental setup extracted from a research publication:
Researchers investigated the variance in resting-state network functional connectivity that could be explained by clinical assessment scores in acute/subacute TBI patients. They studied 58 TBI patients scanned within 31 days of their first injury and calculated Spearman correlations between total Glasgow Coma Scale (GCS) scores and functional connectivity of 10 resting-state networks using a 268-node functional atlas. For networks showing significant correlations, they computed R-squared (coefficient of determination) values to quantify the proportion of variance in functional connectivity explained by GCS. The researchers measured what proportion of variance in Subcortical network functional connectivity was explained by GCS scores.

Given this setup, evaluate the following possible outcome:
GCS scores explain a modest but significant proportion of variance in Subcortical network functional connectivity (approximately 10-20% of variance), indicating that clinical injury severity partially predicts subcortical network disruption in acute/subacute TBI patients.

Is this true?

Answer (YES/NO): YES